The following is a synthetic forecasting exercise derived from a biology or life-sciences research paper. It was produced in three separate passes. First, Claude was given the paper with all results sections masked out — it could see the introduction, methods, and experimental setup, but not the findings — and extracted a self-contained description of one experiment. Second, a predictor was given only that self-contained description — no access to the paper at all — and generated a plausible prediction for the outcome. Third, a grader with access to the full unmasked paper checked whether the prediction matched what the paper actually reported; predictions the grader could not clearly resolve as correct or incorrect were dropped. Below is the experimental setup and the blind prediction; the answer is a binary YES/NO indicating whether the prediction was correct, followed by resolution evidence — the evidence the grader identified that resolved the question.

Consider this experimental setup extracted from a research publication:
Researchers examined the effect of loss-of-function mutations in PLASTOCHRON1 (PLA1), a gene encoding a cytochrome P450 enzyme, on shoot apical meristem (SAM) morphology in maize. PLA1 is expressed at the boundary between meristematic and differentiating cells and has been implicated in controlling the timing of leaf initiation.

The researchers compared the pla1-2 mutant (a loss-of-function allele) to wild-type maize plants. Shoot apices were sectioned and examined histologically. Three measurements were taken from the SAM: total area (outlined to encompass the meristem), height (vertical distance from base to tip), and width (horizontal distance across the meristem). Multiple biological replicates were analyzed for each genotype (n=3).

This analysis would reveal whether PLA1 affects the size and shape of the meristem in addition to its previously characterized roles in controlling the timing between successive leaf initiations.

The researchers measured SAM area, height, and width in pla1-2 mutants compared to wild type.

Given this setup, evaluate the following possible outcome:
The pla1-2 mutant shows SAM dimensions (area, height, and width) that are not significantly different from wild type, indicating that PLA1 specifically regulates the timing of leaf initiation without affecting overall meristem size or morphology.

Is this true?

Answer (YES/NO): NO